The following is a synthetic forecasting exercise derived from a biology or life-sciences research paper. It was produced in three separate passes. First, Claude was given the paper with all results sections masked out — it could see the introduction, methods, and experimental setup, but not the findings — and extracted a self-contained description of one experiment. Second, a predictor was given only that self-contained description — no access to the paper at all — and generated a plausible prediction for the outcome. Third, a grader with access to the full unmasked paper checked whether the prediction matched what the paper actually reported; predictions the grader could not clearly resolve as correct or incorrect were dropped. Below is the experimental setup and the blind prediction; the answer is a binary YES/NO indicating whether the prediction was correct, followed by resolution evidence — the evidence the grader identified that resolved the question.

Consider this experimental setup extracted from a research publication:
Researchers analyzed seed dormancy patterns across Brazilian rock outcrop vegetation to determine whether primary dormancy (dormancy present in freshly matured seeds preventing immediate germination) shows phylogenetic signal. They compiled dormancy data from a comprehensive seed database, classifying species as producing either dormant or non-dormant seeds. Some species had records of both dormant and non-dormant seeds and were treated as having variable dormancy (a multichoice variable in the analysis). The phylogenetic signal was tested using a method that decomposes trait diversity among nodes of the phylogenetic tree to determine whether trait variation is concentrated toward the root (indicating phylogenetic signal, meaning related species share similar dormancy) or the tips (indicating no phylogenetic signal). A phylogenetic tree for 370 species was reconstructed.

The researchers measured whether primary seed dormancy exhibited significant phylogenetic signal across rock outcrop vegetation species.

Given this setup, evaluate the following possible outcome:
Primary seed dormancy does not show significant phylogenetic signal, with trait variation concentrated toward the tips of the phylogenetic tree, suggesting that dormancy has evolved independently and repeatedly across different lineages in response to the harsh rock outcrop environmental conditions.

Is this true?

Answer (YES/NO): NO